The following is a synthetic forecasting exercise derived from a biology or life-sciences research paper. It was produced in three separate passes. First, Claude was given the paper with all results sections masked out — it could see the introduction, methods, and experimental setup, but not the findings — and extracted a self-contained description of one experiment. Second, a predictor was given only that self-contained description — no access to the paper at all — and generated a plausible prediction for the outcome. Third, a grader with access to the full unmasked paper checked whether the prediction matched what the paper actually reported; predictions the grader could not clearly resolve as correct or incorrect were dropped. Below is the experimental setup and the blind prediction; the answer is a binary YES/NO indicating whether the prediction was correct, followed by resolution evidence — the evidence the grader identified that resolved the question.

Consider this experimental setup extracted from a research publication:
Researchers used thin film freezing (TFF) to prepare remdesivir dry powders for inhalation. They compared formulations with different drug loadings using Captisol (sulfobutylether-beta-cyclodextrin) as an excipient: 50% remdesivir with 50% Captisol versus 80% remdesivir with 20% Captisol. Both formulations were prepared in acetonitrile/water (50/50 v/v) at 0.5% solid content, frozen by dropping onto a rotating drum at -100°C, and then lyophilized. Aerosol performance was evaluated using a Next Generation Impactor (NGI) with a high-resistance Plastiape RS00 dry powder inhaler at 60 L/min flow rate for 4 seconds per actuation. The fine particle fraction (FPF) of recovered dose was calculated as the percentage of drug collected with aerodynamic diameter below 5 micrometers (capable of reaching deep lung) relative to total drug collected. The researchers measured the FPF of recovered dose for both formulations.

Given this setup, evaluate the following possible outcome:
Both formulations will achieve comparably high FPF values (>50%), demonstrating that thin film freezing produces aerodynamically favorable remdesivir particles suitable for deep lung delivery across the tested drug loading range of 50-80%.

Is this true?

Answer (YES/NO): YES